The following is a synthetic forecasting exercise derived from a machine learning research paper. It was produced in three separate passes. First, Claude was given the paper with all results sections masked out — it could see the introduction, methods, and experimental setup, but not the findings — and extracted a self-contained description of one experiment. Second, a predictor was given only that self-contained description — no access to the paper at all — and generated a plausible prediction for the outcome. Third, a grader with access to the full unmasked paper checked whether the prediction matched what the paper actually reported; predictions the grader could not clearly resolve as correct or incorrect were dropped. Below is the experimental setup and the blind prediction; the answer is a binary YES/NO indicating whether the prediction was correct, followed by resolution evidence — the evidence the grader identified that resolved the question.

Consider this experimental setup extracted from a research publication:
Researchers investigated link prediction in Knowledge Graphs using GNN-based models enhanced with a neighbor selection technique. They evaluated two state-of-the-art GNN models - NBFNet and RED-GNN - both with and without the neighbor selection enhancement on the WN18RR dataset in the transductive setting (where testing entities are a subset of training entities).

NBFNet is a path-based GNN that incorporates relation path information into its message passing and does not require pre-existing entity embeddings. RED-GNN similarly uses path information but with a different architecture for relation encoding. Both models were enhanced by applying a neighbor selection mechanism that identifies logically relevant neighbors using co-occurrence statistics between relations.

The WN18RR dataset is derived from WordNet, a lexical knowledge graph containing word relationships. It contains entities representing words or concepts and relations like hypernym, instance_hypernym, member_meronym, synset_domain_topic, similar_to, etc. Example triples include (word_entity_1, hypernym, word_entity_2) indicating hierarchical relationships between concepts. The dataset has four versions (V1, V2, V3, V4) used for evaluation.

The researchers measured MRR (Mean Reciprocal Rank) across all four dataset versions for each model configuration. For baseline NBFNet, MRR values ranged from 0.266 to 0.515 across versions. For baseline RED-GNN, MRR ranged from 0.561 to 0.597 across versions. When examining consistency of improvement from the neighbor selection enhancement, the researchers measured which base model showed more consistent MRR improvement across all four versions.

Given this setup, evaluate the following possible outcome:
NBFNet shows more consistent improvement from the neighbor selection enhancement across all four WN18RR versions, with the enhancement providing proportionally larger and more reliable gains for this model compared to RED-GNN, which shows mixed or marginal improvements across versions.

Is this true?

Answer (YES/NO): NO